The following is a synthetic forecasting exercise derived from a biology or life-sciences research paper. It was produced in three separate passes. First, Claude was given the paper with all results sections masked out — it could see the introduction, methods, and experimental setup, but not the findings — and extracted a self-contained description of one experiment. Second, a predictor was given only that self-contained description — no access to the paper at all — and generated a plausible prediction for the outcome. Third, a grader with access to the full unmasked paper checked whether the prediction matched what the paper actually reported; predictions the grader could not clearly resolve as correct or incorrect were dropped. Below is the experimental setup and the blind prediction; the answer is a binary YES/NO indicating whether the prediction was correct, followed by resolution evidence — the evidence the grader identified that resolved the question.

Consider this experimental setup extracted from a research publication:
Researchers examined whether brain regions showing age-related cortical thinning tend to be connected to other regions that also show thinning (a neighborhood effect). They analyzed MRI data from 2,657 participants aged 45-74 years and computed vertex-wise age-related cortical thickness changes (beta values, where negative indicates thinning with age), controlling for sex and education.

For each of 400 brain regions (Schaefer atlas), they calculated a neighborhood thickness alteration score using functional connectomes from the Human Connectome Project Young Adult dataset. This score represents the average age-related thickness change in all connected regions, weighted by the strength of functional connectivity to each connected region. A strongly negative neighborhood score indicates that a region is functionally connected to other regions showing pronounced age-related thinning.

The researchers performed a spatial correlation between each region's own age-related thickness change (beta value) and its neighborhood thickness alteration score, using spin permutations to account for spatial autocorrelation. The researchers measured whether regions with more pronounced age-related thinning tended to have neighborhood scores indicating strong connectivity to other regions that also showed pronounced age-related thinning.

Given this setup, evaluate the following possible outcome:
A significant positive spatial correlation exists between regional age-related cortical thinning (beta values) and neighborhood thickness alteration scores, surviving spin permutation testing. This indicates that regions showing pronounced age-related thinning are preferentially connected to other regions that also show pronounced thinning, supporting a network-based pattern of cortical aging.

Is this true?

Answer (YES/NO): NO